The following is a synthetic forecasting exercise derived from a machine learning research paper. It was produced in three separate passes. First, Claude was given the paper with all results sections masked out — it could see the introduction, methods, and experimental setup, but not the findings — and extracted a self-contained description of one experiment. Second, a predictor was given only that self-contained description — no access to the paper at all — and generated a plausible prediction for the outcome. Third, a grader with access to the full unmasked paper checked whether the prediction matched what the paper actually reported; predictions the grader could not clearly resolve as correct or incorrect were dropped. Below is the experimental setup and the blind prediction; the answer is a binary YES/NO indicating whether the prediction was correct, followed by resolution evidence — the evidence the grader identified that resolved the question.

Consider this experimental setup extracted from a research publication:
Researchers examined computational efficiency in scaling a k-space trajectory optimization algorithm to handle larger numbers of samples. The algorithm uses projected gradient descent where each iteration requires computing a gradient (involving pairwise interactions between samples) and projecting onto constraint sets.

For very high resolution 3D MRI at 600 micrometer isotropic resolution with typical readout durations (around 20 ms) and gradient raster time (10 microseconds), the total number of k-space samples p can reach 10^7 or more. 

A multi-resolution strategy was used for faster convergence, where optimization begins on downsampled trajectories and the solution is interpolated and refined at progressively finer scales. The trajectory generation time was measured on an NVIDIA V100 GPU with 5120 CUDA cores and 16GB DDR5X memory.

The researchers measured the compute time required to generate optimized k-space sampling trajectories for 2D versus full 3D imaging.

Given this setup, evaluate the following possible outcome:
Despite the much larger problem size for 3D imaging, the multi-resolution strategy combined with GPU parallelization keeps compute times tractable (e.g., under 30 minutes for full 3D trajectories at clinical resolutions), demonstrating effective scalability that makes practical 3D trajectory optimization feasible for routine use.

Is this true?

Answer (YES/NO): NO